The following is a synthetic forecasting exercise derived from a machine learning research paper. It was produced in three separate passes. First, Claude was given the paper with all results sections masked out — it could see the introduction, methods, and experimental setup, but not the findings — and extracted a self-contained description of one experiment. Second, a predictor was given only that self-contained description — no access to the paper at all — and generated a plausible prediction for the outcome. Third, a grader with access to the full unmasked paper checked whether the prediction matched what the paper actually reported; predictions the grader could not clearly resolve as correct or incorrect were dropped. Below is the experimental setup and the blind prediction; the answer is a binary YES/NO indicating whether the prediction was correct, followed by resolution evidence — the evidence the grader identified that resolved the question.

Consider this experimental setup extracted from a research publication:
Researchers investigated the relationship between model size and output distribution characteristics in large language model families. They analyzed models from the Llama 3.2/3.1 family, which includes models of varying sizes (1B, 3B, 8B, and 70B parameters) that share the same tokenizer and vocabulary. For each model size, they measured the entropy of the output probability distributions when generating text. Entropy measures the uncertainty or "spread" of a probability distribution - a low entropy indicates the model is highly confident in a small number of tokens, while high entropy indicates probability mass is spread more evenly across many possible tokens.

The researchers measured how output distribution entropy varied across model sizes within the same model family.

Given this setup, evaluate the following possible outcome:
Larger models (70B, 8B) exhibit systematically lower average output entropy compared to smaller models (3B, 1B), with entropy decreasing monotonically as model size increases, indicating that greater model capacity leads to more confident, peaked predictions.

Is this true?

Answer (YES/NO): YES